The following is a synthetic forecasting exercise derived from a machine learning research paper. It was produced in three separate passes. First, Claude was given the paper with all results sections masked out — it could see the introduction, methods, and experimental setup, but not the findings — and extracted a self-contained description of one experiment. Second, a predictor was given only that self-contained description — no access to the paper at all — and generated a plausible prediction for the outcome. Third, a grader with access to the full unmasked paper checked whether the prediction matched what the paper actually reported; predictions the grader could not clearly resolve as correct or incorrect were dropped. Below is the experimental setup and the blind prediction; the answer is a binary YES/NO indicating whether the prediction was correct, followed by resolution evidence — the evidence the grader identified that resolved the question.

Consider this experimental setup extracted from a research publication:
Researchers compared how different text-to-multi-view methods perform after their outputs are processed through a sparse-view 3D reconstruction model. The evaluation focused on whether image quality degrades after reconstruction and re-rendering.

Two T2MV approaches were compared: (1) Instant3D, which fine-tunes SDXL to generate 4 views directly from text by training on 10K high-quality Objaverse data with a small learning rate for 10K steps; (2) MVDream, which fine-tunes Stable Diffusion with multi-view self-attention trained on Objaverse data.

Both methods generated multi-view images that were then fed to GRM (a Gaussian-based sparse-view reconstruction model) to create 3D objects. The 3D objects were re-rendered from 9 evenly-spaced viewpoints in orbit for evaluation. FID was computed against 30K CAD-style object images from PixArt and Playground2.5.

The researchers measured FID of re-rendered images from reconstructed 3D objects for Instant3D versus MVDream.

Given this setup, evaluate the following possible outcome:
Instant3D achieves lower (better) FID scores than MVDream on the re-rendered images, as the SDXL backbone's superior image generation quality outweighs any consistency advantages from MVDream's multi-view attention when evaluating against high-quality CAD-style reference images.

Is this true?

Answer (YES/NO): NO